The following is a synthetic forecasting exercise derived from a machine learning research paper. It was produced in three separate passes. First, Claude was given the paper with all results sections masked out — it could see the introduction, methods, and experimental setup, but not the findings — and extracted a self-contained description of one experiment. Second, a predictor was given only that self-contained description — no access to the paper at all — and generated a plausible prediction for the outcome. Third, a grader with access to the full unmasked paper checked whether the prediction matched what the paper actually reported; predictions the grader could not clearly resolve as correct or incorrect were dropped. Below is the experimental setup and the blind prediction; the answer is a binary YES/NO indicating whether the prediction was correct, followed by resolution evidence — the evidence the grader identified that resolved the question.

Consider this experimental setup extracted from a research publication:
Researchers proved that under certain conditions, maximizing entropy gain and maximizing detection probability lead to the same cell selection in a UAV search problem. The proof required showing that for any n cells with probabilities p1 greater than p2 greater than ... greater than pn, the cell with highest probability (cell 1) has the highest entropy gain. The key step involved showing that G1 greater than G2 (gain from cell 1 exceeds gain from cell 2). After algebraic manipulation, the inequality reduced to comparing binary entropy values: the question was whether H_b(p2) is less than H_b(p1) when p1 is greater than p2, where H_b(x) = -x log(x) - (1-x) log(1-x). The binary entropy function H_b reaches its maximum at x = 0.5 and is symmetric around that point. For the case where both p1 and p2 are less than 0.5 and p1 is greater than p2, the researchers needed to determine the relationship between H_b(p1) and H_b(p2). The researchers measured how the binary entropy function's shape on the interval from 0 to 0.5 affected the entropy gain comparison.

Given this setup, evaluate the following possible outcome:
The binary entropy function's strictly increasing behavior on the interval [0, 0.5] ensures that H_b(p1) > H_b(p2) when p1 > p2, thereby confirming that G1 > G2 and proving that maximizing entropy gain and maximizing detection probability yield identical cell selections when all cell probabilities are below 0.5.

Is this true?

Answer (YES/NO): NO